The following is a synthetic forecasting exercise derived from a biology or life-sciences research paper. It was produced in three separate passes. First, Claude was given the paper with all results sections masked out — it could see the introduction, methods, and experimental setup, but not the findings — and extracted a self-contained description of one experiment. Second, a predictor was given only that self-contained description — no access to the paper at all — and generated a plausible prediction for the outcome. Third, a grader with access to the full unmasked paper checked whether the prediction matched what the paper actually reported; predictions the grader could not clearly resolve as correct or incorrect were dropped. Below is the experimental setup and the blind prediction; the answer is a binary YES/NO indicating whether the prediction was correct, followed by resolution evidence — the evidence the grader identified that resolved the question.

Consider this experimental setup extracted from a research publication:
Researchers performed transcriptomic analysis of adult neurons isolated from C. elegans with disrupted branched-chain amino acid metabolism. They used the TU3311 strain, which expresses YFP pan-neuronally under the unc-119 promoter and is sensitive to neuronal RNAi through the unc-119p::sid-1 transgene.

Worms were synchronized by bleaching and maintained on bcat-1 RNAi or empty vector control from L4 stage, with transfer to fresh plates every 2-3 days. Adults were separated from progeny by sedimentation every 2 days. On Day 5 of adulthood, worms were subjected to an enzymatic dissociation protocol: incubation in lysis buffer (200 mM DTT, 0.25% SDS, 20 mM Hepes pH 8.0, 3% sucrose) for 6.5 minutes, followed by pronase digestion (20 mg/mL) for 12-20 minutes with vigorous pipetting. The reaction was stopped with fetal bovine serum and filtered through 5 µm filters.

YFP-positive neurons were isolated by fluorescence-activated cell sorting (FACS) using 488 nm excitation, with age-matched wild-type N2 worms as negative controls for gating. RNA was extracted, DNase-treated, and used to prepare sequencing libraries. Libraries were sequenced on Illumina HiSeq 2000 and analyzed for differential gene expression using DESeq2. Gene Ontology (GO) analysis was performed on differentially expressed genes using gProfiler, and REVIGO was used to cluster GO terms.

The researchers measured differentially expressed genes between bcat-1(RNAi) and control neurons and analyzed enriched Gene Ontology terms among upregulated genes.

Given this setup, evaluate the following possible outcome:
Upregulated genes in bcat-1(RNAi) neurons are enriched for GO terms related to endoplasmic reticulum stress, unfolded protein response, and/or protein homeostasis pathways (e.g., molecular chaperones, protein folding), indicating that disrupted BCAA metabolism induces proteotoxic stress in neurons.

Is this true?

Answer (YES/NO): NO